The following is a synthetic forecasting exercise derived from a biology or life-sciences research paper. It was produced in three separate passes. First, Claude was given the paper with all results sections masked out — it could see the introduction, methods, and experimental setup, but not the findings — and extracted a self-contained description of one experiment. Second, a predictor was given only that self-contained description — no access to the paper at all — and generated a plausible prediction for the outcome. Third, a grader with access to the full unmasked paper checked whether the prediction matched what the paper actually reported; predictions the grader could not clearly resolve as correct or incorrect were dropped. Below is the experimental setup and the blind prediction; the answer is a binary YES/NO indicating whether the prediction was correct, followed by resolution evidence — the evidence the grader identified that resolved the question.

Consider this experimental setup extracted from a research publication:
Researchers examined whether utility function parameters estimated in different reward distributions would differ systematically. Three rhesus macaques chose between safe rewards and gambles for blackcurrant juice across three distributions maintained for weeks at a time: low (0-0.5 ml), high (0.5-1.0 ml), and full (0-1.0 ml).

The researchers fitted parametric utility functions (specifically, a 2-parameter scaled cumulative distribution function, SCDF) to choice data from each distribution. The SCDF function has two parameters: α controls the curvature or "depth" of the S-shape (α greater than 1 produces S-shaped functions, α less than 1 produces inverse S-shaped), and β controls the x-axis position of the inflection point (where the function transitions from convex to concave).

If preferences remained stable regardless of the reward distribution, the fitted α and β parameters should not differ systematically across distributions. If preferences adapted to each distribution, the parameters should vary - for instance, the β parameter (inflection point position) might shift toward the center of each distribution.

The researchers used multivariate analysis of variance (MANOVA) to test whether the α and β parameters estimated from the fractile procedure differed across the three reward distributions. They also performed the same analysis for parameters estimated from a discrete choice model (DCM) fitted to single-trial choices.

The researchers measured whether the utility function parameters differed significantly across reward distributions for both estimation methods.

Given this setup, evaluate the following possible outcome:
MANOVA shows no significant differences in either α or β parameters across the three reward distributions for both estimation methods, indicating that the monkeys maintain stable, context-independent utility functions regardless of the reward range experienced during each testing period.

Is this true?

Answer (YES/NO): NO